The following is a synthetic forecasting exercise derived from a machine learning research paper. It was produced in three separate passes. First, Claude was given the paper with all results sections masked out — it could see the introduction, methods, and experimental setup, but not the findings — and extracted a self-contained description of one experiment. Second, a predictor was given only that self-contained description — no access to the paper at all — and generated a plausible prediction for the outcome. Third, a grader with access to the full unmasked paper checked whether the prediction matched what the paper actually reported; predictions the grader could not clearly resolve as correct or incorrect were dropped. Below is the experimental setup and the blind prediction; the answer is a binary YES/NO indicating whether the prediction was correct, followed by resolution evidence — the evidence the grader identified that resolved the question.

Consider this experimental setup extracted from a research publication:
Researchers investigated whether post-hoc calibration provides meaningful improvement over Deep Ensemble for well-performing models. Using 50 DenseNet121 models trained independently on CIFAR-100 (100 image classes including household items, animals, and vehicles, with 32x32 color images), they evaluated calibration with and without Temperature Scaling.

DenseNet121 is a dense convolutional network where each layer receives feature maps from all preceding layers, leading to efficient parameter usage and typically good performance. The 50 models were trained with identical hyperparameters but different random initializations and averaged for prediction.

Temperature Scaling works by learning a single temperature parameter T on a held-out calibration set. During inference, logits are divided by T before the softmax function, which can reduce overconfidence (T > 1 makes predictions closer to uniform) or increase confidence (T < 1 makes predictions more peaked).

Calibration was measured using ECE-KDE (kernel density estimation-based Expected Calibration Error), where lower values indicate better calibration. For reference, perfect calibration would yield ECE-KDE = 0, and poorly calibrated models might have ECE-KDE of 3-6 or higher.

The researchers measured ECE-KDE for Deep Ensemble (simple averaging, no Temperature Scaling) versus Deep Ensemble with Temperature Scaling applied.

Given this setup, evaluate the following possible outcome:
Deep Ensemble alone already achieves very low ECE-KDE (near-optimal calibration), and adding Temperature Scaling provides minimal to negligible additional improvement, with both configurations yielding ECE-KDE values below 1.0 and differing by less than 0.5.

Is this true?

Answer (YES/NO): NO